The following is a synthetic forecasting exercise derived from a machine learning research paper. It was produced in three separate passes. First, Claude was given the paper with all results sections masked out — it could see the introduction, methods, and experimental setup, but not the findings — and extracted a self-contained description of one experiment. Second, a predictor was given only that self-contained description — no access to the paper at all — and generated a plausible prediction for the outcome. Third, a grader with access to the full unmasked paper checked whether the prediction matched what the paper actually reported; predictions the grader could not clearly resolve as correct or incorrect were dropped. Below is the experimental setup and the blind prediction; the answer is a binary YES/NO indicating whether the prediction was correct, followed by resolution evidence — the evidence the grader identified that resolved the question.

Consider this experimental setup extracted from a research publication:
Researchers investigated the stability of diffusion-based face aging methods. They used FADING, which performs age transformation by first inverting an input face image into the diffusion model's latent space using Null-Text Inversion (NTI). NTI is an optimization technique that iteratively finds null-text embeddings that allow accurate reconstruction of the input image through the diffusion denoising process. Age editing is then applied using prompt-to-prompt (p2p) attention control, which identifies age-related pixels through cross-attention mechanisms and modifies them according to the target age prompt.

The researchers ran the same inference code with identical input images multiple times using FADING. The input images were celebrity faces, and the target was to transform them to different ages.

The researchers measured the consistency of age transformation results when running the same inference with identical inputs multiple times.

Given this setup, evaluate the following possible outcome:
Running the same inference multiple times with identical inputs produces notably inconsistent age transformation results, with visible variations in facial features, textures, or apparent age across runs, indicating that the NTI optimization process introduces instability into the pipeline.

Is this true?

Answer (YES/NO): YES